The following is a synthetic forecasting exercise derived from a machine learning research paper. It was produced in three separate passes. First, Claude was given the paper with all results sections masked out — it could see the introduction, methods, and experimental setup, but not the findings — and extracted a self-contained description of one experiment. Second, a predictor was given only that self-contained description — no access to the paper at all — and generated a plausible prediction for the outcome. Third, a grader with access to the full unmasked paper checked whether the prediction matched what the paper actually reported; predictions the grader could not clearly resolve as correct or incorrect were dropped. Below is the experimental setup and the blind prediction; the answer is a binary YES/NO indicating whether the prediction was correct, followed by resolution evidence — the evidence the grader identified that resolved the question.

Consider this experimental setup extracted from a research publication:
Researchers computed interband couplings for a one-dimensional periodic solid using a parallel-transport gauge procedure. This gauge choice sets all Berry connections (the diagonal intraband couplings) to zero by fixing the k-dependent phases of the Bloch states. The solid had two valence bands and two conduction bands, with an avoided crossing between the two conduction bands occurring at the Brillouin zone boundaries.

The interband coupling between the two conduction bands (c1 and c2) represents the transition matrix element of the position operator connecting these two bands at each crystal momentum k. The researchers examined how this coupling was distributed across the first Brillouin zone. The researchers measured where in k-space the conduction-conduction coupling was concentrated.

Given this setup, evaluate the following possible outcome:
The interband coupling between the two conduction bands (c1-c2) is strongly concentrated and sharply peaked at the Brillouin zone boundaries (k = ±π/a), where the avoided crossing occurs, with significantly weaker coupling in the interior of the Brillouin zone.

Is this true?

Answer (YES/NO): YES